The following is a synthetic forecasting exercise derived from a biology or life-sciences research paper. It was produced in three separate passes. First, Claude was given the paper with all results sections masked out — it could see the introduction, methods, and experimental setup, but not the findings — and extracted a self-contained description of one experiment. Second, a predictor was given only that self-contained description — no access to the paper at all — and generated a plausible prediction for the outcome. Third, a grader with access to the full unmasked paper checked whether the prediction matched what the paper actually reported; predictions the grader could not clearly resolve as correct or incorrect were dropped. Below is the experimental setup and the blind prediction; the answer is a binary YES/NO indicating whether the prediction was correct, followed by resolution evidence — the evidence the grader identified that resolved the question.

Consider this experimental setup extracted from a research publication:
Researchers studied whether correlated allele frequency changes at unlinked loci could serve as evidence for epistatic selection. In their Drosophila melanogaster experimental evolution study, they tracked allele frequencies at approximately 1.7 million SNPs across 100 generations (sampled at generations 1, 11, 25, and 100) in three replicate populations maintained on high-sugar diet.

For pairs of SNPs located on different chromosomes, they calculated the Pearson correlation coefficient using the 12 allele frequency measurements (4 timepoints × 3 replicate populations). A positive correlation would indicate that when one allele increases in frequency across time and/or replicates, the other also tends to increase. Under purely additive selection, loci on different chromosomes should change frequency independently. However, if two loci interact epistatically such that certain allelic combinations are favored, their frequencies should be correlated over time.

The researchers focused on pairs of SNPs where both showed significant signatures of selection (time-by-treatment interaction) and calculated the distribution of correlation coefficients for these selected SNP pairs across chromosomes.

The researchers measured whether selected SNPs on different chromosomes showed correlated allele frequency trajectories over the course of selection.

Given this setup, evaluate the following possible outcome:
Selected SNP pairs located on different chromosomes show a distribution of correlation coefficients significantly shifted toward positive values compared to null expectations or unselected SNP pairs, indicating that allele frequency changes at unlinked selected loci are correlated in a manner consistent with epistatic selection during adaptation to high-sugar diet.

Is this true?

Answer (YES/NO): YES